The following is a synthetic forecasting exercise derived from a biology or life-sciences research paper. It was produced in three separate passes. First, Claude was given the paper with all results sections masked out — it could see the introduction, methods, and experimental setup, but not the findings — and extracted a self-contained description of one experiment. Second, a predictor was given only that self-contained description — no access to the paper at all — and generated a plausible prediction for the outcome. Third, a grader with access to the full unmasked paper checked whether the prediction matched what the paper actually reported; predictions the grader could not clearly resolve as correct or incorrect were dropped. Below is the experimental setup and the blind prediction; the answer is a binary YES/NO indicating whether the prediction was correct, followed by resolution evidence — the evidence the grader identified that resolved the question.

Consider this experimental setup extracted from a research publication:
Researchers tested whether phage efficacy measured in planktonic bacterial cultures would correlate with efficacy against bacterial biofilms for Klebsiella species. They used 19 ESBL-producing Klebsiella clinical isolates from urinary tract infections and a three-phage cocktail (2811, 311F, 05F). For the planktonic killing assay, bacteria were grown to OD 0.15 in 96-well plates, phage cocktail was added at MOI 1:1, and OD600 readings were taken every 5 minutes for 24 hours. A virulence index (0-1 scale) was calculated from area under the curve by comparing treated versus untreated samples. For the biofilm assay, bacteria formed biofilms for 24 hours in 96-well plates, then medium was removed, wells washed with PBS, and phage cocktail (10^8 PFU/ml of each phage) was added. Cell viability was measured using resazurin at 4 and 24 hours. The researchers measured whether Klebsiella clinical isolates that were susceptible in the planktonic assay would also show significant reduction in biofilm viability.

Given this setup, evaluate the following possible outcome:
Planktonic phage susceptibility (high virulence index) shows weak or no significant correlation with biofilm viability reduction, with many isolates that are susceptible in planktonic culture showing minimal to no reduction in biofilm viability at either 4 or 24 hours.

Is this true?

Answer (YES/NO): YES